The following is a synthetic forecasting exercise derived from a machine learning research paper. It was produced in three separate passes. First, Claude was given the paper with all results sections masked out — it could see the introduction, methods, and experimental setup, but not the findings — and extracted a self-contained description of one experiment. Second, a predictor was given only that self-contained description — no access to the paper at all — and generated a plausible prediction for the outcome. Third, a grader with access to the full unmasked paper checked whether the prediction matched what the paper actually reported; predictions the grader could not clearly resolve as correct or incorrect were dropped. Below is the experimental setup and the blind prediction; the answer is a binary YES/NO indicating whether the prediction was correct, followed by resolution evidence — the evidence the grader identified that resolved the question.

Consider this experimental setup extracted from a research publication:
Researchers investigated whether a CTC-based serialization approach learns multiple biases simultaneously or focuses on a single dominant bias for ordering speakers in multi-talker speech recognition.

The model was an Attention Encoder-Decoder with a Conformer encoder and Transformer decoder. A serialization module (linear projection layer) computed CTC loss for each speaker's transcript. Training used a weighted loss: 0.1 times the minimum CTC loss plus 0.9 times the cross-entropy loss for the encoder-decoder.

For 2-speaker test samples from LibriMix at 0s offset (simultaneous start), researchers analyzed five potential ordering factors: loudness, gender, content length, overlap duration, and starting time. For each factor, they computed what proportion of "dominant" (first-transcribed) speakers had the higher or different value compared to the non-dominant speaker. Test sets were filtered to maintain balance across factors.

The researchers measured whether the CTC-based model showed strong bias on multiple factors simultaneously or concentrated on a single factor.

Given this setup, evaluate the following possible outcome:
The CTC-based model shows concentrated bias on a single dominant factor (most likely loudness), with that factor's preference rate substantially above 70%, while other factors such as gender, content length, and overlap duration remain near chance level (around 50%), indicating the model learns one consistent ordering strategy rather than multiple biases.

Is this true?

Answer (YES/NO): NO